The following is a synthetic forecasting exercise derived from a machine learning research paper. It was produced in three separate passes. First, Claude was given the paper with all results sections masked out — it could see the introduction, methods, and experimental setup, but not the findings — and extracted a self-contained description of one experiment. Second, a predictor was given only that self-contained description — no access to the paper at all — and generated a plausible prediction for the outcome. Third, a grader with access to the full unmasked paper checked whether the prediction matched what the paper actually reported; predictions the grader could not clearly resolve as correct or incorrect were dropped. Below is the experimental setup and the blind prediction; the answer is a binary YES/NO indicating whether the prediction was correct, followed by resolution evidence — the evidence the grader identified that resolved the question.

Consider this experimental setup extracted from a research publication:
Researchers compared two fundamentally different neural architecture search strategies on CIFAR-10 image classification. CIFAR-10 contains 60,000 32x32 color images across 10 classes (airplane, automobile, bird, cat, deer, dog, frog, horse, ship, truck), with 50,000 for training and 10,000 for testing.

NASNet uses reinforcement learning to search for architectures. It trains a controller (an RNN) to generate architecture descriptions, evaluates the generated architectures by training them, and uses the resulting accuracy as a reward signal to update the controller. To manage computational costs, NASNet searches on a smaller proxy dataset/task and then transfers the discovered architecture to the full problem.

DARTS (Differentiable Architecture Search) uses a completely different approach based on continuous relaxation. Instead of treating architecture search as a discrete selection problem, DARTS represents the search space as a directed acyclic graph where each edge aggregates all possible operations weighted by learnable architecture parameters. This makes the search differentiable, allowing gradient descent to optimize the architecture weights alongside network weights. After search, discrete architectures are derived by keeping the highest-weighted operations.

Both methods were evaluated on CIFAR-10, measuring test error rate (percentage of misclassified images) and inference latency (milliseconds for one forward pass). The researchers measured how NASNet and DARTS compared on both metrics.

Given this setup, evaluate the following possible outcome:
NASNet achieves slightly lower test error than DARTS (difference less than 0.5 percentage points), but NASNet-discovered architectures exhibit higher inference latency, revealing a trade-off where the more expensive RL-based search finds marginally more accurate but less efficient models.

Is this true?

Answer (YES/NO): YES